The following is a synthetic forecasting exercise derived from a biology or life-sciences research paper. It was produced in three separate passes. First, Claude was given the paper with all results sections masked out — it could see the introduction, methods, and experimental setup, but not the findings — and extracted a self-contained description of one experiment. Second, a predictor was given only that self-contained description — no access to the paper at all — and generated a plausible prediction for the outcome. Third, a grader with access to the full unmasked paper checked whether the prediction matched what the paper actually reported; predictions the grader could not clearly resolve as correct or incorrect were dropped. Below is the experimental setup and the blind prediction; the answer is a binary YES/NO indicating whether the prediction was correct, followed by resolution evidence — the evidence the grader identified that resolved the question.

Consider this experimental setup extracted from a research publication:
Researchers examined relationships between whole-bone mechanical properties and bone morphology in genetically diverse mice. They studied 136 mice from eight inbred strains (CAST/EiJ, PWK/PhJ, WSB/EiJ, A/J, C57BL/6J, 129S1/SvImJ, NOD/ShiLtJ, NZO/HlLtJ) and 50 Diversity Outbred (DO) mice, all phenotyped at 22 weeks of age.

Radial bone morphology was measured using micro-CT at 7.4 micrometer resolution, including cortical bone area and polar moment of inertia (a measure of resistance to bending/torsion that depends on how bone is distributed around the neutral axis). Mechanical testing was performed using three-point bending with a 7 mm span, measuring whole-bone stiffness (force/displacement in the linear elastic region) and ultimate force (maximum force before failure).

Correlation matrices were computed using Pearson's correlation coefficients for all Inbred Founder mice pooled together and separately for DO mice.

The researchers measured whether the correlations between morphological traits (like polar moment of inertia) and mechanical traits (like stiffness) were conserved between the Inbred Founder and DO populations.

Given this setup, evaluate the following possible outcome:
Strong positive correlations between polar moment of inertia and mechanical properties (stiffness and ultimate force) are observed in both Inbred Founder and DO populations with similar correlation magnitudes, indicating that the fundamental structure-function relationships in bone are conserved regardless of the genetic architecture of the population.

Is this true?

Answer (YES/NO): NO